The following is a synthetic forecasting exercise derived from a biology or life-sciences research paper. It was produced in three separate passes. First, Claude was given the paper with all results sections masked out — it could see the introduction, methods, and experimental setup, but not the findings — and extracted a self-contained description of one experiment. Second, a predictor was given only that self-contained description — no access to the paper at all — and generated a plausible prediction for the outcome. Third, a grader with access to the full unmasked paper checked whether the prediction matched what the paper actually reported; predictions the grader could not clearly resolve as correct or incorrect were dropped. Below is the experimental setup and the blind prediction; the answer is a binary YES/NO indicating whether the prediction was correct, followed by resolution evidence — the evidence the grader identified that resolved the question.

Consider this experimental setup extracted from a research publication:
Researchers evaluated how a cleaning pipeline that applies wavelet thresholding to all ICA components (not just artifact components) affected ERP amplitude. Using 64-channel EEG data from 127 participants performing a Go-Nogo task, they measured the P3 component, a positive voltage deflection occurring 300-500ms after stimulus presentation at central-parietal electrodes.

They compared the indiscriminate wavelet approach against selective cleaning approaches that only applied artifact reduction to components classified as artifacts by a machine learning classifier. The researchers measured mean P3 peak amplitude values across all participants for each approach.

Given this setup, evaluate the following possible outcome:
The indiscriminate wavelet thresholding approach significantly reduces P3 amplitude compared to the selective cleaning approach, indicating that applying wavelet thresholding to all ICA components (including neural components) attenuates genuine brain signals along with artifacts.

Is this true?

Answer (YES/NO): YES